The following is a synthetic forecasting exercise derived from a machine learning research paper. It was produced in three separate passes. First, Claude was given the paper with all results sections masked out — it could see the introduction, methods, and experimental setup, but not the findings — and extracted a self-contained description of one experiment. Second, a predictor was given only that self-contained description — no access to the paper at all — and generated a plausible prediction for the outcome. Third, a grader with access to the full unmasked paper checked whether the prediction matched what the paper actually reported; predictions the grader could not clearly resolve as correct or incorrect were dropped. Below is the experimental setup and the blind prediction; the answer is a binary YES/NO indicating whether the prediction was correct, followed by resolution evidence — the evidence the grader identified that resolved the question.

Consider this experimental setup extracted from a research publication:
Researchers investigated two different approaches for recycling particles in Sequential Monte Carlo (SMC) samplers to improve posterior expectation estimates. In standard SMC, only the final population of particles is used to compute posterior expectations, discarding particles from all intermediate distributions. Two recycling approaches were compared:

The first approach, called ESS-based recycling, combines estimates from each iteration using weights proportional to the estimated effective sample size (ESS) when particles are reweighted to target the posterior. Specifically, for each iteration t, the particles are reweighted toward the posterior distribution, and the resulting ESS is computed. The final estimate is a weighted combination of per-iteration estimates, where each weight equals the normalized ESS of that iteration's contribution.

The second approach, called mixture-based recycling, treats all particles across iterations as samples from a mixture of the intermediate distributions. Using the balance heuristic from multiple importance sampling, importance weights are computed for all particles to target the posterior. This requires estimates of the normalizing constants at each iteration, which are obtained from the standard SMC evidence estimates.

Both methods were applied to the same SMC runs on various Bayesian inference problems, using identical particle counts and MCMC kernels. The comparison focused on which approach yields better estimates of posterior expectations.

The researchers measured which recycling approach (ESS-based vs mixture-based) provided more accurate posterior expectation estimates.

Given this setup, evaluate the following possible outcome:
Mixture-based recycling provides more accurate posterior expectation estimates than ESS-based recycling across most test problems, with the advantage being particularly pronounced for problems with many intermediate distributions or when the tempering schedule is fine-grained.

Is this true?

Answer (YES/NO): NO